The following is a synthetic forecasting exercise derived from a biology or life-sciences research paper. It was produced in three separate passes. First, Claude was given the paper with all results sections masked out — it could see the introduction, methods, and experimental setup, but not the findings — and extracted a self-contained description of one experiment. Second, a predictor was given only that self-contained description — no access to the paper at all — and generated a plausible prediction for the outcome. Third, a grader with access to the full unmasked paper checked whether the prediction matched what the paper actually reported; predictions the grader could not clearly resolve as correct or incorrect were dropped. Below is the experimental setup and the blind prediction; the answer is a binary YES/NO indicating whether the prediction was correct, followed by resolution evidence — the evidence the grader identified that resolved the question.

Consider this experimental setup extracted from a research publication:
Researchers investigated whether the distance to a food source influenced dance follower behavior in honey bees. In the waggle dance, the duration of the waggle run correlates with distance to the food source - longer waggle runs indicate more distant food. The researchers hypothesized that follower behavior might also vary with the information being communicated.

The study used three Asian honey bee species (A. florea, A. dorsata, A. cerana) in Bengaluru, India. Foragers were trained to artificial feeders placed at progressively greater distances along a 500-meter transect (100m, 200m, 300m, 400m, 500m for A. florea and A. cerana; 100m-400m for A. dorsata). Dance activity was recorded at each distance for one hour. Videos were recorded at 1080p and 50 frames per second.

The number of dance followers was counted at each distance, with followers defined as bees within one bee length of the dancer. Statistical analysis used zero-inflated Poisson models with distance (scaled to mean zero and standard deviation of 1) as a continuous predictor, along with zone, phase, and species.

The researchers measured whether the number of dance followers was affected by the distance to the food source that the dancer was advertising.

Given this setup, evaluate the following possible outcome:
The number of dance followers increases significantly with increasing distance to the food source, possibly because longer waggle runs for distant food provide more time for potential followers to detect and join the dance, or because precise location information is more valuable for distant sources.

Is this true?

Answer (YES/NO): NO